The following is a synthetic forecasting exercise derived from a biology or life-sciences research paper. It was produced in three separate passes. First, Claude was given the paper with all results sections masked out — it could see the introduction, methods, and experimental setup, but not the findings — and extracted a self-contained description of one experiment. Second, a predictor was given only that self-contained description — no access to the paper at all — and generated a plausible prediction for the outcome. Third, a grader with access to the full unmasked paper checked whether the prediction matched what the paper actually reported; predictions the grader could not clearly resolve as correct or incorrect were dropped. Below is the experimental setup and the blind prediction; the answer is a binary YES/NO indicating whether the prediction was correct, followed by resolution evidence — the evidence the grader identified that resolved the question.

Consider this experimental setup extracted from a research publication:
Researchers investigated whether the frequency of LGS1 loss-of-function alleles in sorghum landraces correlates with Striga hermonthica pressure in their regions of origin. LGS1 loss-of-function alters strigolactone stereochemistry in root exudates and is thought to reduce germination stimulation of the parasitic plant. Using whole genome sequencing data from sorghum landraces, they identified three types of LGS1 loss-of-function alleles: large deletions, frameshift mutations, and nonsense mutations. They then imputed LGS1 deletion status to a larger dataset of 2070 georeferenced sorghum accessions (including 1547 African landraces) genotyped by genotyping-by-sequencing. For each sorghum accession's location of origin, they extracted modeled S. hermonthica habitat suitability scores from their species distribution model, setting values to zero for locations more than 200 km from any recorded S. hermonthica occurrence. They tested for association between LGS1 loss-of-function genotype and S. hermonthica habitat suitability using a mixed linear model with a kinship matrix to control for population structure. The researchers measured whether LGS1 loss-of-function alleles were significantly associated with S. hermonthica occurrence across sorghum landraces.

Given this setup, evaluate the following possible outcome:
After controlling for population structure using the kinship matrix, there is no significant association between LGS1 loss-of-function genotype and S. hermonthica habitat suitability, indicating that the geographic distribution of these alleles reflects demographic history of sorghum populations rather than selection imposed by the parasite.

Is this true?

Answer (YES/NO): NO